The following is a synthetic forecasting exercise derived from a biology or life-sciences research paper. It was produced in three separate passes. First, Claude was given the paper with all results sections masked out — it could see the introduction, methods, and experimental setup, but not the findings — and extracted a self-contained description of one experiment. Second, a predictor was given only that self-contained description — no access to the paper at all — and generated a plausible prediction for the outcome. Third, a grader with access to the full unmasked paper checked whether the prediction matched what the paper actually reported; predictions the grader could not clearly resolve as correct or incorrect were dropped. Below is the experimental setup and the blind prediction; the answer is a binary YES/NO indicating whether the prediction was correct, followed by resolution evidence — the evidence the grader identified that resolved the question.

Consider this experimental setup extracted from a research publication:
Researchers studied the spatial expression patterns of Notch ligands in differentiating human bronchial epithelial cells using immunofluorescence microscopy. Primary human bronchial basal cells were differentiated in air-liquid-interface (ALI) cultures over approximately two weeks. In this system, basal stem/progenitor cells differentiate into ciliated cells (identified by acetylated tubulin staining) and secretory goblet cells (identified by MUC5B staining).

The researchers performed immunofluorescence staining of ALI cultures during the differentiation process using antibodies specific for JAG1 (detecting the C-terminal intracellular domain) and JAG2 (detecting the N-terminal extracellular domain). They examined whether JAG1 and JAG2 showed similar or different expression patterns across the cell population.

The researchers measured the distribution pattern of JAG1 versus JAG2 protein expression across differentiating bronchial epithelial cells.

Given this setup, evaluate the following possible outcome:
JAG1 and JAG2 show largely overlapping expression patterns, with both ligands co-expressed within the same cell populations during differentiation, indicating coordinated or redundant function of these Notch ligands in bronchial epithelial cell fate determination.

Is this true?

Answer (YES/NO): NO